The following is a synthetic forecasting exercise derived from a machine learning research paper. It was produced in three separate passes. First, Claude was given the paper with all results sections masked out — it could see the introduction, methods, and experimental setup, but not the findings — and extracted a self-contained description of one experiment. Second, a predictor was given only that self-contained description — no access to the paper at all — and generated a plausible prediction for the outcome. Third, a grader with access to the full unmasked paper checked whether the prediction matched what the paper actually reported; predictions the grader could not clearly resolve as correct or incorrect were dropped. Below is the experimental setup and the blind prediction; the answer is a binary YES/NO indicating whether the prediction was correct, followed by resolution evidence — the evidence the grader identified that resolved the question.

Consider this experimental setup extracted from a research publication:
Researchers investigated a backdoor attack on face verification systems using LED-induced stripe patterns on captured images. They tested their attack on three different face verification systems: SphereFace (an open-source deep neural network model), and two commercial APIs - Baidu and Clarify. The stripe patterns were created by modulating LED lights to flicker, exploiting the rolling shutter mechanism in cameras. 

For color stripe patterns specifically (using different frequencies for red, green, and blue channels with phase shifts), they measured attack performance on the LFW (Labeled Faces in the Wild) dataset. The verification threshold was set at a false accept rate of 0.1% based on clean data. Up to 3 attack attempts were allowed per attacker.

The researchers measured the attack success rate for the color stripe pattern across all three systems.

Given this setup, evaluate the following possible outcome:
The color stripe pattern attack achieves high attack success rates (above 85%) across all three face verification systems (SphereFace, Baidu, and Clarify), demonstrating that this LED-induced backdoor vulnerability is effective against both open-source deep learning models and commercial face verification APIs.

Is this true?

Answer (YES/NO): NO